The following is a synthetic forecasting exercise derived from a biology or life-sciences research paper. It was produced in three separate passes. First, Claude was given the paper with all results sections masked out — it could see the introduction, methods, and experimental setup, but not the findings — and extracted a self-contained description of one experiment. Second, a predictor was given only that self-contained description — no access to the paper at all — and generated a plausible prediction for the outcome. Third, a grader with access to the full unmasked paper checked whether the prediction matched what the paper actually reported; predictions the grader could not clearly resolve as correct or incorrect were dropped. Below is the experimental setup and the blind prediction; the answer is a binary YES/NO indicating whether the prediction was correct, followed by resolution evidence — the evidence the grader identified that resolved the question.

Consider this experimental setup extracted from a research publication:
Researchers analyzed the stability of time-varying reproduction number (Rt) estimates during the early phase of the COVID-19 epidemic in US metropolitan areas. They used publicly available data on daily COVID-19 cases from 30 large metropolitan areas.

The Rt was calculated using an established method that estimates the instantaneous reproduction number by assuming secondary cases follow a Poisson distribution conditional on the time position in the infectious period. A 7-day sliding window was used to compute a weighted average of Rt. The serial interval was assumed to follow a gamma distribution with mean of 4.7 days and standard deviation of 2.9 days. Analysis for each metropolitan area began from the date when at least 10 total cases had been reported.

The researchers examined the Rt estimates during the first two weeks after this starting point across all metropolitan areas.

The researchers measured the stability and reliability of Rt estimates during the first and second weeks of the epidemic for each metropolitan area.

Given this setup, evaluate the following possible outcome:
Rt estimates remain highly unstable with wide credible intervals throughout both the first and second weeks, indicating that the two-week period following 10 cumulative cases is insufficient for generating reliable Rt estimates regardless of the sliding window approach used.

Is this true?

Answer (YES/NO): NO